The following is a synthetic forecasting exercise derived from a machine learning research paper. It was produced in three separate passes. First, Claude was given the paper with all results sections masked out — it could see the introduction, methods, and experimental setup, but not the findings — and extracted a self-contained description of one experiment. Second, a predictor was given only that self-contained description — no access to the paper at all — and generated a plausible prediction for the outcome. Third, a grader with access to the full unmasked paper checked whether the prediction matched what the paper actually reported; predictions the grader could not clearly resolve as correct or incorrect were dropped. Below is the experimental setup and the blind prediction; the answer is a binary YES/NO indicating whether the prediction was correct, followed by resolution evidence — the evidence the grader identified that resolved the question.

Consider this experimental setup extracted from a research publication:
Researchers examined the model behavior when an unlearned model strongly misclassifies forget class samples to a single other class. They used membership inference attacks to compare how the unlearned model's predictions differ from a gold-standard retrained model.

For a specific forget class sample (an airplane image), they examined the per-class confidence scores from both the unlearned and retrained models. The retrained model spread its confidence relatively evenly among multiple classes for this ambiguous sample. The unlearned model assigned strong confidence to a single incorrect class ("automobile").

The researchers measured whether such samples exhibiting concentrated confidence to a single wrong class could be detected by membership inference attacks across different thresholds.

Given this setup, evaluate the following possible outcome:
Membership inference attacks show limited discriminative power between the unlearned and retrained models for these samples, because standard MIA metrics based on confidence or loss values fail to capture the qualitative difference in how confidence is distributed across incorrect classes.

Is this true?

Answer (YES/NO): NO